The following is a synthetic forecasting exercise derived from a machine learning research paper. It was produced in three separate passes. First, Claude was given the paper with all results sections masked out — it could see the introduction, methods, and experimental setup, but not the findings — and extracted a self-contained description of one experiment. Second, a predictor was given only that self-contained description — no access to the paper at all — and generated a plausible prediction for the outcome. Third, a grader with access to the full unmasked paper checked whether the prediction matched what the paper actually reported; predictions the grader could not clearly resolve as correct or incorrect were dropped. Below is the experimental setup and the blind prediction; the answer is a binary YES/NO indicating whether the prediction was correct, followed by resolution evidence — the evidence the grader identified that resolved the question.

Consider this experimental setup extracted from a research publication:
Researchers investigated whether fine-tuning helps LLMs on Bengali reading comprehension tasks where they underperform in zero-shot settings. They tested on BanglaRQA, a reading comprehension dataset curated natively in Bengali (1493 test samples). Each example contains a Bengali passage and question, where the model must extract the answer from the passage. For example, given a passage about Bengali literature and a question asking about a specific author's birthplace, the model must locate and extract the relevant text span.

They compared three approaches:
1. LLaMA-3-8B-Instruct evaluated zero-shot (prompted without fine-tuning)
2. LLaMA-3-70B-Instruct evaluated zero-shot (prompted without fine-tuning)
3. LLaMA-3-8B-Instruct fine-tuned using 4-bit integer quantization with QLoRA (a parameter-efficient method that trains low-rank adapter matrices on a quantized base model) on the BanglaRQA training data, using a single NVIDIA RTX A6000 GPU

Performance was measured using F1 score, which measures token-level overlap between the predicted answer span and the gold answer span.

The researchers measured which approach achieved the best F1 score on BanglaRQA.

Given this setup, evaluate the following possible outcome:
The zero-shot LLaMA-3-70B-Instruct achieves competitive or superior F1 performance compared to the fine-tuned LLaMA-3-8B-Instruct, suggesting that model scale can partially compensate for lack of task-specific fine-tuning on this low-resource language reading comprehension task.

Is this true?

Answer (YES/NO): NO